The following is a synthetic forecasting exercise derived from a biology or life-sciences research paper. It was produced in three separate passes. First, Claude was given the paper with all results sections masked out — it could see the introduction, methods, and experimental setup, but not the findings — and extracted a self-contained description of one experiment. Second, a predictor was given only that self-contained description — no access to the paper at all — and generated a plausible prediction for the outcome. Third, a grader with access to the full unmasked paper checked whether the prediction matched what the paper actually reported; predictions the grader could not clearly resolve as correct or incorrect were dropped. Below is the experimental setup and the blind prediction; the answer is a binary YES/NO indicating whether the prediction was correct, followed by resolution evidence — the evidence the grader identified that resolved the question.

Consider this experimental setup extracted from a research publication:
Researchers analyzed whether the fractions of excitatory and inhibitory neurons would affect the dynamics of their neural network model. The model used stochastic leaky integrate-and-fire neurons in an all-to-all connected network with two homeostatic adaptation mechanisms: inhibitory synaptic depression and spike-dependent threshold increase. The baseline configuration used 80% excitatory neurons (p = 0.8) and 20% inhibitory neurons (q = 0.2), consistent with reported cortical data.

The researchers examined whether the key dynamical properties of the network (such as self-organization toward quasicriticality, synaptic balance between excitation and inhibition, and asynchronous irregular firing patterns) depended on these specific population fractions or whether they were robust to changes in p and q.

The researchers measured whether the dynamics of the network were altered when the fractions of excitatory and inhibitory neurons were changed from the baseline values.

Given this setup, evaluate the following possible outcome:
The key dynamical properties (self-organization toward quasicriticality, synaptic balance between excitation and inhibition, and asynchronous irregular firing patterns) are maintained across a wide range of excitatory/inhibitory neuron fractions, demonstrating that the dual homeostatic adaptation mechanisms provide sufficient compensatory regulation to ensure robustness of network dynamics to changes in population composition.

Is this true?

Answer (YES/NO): YES